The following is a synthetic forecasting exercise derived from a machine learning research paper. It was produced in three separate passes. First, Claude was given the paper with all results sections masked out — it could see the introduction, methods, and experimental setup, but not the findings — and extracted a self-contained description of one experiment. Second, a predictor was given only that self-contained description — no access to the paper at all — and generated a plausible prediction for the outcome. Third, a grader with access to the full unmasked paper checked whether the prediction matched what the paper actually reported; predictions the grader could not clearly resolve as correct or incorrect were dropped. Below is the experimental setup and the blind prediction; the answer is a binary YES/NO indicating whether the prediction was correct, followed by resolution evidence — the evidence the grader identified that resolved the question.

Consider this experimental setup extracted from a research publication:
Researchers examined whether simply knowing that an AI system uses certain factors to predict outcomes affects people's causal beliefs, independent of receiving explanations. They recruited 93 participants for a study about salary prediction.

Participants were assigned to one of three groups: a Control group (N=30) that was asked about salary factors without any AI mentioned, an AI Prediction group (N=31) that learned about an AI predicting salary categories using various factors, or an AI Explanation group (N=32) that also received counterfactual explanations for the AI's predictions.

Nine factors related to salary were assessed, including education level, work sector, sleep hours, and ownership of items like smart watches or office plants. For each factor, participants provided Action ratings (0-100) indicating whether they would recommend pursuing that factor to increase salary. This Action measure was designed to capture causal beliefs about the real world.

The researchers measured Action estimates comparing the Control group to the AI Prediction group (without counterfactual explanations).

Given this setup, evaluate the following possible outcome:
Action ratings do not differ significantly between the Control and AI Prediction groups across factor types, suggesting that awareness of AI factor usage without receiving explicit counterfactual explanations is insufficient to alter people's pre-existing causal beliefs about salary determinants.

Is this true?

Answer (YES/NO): YES